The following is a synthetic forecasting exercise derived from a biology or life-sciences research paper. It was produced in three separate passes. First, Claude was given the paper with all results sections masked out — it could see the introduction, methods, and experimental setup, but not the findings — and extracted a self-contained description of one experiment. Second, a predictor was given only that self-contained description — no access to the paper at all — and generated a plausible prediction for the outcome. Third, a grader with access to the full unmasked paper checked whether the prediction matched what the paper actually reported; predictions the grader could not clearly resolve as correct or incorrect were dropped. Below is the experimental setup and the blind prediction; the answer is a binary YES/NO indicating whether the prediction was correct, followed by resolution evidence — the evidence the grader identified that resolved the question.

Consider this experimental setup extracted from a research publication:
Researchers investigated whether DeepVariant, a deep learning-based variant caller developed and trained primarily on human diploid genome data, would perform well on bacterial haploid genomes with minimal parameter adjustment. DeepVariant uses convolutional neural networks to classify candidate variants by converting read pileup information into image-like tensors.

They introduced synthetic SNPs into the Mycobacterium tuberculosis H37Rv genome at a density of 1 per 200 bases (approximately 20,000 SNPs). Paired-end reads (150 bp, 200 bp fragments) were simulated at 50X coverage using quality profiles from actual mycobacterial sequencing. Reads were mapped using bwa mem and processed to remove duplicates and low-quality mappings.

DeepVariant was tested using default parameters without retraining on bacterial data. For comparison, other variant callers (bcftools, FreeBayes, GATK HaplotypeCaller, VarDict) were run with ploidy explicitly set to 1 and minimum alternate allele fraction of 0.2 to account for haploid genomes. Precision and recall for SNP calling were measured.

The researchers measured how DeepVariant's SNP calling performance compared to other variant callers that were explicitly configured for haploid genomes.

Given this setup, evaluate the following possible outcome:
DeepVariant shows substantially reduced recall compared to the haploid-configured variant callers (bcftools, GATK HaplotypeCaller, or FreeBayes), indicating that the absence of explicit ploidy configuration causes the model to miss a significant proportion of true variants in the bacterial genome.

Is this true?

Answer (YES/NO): NO